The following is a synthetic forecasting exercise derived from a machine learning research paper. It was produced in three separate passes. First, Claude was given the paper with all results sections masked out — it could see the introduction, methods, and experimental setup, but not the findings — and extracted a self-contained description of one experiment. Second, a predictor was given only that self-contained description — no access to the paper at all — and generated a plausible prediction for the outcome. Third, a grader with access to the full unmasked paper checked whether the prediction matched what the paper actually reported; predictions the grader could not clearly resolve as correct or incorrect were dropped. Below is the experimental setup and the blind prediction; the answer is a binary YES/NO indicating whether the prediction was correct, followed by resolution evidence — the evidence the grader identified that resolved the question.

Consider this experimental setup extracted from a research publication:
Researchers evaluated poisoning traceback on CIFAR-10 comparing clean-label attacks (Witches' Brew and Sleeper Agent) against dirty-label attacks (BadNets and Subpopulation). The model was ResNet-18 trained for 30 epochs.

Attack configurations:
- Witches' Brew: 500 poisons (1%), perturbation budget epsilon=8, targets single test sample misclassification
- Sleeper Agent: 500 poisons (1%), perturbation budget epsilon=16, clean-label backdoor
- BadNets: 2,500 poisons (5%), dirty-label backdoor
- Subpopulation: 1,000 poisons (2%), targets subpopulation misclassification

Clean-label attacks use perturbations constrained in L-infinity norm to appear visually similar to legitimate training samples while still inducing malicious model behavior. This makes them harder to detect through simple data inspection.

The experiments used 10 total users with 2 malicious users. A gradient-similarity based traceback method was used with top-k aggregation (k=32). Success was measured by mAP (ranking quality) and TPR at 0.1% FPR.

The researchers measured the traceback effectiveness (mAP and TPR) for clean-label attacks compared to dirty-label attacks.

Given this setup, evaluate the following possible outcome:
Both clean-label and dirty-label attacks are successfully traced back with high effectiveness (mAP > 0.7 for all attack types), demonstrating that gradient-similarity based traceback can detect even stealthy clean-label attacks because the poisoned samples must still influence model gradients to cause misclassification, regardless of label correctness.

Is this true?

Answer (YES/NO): YES